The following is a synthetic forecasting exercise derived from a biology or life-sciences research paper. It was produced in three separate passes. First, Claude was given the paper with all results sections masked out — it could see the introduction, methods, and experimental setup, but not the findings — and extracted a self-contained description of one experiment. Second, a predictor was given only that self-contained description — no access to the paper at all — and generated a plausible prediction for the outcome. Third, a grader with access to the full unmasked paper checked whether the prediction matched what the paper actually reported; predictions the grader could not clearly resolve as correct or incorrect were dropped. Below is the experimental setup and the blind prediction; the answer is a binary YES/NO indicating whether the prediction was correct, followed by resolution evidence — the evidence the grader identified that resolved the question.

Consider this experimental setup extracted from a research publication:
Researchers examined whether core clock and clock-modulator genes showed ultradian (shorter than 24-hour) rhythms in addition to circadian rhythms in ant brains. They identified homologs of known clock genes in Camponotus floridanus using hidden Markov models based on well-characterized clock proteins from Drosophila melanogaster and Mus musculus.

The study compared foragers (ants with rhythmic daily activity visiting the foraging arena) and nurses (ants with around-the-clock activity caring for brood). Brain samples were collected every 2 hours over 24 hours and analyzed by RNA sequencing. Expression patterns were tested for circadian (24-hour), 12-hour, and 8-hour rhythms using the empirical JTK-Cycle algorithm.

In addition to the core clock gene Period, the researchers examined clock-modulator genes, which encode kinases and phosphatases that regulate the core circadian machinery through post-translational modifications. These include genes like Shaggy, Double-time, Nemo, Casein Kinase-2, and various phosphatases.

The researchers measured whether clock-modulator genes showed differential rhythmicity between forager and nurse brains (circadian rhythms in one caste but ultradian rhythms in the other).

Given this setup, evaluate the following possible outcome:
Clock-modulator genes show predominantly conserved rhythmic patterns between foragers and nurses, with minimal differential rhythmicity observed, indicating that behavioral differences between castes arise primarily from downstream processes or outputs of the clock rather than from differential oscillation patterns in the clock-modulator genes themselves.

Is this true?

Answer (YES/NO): NO